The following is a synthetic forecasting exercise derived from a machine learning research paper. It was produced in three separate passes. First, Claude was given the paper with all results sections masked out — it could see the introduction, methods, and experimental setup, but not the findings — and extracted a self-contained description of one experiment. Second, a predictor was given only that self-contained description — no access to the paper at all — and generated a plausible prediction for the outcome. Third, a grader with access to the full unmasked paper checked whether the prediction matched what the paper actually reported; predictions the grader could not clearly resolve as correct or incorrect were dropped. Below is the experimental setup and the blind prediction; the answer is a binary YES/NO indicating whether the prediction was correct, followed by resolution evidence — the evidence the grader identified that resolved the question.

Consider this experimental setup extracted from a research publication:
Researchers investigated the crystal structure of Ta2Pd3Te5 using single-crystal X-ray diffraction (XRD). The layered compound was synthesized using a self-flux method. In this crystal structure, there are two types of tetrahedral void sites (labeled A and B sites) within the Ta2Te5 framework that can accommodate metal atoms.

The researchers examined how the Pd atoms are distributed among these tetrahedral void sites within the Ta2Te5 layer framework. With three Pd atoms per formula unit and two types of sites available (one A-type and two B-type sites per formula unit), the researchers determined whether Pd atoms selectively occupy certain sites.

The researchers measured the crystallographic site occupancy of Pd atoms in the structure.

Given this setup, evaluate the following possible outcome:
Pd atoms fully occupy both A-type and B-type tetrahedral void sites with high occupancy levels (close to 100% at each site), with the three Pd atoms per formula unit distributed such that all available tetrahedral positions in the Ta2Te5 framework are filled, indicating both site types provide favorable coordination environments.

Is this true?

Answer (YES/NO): YES